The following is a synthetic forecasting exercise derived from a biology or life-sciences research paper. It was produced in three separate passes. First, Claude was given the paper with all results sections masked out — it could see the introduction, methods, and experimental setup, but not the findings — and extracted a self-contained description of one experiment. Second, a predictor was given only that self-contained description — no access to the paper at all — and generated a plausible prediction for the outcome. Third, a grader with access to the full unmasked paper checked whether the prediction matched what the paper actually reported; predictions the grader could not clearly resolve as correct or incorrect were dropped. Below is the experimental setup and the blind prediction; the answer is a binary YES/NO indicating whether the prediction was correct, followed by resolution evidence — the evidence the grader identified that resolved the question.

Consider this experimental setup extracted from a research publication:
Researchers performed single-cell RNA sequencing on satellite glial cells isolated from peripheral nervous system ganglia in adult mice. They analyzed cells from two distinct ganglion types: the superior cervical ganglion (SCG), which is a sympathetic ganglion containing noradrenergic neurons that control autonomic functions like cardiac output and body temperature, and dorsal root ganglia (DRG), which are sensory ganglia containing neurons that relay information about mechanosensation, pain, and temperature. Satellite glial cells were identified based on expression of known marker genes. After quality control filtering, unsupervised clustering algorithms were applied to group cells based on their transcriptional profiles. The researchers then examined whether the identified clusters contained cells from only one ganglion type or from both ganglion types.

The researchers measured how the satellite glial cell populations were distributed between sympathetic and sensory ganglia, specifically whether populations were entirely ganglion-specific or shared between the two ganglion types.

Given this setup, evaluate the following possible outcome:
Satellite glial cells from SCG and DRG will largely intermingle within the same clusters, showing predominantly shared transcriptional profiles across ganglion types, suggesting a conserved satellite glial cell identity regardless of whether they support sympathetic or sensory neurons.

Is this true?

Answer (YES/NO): NO